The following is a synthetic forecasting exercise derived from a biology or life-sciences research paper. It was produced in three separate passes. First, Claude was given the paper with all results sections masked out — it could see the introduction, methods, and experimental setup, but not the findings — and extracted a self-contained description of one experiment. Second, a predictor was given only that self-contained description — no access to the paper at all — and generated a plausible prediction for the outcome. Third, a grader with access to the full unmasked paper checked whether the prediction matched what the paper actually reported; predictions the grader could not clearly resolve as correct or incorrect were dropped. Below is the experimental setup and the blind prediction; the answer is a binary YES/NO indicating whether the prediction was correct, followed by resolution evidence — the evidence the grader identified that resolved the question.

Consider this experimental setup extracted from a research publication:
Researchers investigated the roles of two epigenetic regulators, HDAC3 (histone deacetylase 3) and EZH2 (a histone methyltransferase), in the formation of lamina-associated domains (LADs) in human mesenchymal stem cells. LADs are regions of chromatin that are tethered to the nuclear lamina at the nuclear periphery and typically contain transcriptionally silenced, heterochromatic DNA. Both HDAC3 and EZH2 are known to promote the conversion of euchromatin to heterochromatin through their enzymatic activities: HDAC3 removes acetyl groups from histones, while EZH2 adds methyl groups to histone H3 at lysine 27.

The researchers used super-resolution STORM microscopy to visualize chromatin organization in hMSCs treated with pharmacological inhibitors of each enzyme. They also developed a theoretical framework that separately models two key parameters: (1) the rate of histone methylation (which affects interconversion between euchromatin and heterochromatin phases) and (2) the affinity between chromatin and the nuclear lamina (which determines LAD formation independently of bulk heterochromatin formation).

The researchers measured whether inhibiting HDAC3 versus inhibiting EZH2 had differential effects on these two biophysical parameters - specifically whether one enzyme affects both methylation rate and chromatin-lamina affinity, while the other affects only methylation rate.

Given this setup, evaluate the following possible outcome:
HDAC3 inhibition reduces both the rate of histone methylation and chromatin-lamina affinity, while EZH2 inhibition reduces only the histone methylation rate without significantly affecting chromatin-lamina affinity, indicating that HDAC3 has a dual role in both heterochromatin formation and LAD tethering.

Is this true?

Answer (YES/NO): YES